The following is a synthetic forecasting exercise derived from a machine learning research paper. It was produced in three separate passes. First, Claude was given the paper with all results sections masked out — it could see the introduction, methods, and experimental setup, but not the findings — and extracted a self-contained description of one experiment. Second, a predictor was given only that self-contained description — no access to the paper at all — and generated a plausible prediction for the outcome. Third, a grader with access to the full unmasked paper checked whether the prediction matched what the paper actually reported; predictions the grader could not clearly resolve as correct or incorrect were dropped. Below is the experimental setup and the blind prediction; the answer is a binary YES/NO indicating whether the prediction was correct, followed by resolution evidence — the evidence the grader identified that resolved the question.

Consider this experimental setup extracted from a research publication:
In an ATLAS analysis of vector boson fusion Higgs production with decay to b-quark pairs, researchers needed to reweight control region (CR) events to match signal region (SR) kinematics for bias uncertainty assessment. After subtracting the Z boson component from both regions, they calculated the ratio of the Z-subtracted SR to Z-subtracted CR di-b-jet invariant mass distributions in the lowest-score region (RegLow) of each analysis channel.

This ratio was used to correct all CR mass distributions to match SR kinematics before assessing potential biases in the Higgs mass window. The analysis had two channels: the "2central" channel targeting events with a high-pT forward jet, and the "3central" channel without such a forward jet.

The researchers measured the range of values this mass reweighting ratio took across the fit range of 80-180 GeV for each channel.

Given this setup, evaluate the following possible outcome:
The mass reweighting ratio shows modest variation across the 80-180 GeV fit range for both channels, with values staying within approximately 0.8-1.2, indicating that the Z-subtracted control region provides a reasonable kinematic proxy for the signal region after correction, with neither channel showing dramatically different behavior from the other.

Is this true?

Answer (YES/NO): YES